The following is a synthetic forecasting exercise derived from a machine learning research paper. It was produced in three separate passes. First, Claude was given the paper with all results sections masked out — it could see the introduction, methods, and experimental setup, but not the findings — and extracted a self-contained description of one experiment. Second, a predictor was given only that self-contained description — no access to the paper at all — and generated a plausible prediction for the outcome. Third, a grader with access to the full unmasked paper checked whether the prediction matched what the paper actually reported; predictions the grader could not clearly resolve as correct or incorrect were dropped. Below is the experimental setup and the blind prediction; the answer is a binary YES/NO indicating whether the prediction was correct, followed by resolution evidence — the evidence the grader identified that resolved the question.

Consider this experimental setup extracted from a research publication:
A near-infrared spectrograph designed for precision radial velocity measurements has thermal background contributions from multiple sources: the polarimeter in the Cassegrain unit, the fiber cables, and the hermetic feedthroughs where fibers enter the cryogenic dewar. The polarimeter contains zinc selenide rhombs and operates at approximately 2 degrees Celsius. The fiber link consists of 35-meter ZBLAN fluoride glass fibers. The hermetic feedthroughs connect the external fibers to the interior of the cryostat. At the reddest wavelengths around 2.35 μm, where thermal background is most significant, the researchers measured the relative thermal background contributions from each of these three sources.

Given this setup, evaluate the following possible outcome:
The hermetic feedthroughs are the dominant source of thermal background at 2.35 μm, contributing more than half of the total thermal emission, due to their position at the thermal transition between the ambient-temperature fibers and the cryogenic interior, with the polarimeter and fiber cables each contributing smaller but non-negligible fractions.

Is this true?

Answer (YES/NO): YES